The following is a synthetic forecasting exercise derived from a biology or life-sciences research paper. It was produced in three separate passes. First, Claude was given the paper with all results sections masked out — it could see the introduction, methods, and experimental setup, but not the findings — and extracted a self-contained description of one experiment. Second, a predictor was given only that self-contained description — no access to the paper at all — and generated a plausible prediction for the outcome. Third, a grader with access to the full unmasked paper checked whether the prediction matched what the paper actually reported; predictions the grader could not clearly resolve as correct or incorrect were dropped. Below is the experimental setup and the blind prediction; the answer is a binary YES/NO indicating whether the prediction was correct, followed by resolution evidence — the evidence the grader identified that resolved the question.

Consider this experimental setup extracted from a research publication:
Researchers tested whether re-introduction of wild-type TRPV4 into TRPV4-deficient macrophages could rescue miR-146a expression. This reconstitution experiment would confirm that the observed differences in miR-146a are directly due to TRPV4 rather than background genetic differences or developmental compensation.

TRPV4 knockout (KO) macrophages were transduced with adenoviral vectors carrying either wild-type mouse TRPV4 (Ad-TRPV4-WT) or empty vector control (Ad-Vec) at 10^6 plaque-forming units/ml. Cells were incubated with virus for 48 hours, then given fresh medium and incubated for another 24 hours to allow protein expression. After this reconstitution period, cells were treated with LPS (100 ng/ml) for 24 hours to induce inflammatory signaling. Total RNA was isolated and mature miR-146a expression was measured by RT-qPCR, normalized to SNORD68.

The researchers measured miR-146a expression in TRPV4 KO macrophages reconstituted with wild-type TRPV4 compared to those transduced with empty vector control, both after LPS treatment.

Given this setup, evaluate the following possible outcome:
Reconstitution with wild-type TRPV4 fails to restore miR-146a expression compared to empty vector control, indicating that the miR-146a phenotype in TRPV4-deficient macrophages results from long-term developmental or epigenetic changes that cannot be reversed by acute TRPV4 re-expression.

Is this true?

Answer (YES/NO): NO